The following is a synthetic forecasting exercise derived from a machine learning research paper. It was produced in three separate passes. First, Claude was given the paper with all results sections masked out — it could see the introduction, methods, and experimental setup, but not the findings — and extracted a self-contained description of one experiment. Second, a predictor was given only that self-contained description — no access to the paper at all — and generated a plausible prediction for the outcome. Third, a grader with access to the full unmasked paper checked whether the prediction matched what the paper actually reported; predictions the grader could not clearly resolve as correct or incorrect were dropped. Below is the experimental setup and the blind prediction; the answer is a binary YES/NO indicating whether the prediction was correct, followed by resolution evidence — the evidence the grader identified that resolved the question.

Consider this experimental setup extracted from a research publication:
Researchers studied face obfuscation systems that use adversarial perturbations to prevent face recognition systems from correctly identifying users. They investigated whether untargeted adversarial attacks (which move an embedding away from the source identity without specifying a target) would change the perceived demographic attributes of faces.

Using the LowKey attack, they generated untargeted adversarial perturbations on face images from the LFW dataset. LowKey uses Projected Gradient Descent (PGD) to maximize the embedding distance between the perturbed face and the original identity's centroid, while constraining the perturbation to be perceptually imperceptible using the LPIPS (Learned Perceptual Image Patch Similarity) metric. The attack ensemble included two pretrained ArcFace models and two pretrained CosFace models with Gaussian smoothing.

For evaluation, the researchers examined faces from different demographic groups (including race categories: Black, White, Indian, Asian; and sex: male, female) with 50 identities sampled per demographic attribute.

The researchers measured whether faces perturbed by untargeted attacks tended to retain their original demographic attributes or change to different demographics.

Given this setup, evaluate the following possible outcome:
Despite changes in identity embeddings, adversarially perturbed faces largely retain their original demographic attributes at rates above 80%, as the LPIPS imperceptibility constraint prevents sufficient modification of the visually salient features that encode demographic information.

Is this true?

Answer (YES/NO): NO